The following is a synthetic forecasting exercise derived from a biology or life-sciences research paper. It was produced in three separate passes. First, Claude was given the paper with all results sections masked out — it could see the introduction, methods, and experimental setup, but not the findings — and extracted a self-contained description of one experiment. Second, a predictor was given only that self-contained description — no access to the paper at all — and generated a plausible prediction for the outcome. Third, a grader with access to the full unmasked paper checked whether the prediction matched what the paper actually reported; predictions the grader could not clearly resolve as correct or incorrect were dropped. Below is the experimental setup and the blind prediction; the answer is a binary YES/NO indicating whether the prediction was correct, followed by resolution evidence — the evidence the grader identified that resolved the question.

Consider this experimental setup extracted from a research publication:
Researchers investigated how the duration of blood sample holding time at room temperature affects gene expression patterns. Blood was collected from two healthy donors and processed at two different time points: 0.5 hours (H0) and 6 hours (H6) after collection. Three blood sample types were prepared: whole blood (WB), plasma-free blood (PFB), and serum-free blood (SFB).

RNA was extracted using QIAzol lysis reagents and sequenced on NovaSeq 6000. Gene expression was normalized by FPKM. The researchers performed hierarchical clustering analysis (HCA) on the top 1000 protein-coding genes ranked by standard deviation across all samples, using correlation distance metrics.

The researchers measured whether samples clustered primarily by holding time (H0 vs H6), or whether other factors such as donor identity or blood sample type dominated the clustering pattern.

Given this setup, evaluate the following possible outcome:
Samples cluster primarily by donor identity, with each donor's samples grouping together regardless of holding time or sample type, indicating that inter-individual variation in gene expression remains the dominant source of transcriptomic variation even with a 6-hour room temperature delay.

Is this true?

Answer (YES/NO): NO